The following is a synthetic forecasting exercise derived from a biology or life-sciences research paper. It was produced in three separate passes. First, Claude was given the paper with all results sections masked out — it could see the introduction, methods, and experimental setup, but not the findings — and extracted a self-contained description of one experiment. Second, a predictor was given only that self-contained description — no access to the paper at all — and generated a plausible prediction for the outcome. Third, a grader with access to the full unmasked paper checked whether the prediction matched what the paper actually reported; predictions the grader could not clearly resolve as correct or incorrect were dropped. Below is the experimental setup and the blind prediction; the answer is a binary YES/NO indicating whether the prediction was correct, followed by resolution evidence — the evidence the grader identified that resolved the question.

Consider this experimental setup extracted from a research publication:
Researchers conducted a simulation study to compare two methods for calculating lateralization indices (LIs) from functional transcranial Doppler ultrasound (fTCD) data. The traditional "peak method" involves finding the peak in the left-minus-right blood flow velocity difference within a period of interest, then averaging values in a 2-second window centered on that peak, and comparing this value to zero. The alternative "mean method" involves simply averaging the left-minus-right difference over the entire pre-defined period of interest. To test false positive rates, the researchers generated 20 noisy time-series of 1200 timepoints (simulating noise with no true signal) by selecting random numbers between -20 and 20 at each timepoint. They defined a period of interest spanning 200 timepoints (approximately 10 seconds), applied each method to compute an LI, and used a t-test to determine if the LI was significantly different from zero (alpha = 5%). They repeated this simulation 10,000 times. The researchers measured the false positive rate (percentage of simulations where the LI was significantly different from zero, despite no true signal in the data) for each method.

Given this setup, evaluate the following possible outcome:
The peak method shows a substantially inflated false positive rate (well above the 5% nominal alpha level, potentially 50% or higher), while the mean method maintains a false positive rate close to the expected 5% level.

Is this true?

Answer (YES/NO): NO